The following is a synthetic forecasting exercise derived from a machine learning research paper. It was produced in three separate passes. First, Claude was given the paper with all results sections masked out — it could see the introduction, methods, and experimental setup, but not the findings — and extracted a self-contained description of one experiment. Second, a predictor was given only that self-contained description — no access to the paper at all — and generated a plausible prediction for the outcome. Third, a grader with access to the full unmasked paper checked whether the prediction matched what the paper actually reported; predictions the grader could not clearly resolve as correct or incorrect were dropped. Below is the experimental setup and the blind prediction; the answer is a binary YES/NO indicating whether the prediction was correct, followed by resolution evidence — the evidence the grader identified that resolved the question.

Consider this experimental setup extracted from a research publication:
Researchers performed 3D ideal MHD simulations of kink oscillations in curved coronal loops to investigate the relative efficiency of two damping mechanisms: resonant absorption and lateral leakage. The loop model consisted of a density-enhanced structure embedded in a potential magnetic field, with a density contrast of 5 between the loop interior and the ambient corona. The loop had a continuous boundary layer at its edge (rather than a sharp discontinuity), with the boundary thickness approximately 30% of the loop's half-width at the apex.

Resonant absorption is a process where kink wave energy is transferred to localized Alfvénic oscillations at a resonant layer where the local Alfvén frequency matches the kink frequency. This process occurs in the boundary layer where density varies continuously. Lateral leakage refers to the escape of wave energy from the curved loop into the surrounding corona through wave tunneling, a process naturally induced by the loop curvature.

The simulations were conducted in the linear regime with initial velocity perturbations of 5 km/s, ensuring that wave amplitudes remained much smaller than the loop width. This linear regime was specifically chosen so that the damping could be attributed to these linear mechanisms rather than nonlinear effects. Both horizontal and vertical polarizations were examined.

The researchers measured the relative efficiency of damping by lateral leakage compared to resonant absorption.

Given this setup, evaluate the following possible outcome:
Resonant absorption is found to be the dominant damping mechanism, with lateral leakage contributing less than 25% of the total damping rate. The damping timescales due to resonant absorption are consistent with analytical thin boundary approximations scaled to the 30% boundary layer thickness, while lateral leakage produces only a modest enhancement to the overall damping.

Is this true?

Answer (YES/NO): NO